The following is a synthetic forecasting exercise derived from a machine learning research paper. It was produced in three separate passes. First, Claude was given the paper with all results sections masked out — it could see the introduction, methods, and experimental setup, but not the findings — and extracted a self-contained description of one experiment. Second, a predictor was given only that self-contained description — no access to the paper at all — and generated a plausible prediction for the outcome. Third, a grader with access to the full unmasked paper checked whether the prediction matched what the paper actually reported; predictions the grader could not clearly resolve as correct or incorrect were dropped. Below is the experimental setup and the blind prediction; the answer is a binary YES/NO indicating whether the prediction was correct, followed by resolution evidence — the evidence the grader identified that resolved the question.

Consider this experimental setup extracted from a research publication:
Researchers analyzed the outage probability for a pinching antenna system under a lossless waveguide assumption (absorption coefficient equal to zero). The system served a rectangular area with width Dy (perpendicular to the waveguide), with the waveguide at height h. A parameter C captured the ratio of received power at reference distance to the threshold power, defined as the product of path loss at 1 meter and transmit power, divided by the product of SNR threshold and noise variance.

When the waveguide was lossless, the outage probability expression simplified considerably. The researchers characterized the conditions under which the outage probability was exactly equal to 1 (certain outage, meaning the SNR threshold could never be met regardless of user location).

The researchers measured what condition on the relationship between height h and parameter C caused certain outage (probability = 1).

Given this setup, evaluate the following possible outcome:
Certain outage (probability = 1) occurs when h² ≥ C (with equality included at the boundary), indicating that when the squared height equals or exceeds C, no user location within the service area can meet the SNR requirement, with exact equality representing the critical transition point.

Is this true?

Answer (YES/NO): YES